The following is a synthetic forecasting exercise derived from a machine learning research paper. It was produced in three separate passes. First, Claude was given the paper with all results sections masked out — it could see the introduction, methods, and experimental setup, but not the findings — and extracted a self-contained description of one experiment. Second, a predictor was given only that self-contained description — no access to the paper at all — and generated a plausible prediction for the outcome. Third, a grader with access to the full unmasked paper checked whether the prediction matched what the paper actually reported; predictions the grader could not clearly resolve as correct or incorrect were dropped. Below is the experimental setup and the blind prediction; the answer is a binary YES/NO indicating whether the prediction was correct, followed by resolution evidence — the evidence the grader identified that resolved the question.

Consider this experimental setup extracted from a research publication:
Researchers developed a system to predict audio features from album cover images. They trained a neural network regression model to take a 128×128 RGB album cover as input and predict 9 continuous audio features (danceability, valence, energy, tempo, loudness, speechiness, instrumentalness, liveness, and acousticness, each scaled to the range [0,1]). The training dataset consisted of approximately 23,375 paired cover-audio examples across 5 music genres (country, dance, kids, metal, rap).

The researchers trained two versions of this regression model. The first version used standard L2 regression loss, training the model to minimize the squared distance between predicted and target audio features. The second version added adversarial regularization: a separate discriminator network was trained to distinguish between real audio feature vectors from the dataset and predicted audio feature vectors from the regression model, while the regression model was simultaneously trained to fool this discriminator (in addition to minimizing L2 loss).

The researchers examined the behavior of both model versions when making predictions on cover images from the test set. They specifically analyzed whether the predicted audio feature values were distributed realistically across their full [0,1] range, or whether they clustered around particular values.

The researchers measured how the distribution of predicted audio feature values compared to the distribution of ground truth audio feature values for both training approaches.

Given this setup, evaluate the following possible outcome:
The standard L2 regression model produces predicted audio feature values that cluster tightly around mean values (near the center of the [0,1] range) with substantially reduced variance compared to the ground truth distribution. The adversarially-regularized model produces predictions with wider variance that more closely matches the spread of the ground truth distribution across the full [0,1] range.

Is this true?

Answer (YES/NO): NO